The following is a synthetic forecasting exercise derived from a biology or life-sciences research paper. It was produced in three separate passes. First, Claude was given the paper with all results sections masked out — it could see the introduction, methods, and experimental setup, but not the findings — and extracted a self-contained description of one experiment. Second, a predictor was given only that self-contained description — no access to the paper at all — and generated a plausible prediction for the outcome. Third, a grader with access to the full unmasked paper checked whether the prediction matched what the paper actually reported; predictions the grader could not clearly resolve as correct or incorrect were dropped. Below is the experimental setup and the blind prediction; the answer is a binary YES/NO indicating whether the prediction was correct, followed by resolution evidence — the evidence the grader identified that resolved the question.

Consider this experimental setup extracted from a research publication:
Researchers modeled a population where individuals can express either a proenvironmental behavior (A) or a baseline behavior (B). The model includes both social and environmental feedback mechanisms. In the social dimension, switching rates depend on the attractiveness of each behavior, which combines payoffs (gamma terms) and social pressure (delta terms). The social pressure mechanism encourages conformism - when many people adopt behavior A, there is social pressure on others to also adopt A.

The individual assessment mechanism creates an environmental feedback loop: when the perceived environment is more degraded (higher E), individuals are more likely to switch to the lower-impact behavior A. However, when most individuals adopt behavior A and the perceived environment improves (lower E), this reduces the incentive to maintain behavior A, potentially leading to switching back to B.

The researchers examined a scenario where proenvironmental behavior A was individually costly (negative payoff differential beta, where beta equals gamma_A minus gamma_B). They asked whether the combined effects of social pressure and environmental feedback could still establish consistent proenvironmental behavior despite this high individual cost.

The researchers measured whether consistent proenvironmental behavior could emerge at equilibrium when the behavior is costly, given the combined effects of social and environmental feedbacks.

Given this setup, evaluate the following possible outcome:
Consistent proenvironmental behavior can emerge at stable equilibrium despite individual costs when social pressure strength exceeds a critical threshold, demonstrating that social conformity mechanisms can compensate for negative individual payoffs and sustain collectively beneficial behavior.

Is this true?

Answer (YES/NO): YES